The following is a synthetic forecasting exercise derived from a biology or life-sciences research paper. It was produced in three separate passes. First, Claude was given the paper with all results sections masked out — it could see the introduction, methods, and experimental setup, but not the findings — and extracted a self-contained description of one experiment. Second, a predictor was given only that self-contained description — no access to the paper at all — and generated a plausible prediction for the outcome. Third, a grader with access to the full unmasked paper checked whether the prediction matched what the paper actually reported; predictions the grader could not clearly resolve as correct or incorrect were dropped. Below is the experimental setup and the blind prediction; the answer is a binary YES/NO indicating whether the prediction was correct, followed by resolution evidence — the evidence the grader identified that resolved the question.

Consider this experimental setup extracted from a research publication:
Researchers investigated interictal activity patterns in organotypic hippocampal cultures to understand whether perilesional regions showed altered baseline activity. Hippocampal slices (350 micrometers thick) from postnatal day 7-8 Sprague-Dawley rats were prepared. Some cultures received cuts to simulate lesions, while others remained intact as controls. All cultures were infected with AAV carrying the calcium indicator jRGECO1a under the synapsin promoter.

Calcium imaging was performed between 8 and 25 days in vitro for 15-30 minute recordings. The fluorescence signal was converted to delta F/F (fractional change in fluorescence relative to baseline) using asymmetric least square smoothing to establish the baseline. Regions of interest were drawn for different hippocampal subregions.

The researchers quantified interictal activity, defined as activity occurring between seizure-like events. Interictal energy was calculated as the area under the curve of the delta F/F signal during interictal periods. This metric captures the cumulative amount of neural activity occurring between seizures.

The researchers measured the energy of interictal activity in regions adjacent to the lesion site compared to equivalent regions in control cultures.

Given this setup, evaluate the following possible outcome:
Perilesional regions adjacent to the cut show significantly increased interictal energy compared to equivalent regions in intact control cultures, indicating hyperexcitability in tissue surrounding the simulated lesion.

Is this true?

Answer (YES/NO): YES